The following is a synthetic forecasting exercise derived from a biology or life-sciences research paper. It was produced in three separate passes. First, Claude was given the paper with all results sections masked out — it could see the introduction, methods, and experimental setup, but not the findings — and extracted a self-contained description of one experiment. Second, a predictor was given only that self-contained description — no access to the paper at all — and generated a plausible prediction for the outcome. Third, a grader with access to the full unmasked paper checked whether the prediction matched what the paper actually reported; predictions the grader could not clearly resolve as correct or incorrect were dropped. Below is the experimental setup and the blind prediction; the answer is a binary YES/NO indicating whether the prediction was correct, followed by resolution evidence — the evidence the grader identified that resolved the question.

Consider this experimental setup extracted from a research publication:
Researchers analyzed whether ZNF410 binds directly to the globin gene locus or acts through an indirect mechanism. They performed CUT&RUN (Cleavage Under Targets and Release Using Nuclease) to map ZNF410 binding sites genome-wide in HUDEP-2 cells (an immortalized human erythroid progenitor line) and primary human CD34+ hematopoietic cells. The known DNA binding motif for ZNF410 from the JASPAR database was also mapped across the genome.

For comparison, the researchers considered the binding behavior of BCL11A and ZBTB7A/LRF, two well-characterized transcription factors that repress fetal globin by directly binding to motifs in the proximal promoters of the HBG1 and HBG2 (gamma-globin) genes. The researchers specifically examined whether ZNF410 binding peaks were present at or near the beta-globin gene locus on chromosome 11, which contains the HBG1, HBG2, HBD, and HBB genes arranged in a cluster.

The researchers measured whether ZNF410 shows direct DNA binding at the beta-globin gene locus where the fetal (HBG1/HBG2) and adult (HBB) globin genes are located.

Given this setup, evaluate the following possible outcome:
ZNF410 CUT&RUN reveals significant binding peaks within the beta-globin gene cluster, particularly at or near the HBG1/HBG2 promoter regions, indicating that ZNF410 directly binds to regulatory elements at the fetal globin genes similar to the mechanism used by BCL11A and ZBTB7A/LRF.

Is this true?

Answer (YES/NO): NO